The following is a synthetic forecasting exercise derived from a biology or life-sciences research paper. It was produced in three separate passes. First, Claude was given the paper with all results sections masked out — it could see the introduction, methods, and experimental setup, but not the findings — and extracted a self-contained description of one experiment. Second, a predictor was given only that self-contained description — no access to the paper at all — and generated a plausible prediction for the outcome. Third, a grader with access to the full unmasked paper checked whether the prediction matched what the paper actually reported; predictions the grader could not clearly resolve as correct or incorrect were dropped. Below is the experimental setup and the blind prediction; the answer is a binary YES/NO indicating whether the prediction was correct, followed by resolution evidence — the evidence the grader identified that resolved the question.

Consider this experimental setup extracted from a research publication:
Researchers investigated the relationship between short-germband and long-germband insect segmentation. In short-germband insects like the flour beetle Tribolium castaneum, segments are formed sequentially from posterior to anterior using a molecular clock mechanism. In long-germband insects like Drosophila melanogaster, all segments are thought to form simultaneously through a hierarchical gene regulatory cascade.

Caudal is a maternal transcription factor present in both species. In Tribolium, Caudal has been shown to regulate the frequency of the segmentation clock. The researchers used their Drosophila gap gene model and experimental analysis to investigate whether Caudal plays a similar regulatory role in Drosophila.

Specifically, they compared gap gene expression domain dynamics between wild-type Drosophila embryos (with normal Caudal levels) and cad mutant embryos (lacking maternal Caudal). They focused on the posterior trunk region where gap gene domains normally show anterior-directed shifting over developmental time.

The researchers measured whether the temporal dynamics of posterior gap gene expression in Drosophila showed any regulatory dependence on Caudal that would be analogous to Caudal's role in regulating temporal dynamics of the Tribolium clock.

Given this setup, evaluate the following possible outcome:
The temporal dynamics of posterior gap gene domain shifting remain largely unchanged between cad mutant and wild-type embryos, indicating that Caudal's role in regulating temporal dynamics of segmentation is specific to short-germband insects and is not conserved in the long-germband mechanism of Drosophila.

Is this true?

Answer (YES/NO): NO